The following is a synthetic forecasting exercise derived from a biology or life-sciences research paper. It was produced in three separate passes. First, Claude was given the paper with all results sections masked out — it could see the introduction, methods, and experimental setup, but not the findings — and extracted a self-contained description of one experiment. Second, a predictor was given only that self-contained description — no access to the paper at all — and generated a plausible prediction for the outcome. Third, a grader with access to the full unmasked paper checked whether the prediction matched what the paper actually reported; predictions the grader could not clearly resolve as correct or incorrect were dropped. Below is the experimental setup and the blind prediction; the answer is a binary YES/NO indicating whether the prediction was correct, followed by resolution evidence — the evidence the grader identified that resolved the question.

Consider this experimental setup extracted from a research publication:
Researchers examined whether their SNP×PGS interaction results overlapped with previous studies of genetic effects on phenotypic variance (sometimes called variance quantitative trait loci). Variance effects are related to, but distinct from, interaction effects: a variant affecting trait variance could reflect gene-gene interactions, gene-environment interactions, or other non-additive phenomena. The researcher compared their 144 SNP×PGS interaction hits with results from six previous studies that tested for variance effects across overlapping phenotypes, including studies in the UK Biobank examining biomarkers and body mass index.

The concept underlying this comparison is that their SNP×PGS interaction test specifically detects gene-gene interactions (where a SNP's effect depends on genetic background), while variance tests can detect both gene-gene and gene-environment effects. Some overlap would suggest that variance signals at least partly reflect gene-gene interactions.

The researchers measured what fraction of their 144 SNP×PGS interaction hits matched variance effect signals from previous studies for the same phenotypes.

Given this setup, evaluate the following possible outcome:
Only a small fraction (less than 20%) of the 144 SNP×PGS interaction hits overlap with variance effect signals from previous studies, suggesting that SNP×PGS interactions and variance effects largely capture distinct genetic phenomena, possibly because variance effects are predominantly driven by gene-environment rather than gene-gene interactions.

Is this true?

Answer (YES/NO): NO